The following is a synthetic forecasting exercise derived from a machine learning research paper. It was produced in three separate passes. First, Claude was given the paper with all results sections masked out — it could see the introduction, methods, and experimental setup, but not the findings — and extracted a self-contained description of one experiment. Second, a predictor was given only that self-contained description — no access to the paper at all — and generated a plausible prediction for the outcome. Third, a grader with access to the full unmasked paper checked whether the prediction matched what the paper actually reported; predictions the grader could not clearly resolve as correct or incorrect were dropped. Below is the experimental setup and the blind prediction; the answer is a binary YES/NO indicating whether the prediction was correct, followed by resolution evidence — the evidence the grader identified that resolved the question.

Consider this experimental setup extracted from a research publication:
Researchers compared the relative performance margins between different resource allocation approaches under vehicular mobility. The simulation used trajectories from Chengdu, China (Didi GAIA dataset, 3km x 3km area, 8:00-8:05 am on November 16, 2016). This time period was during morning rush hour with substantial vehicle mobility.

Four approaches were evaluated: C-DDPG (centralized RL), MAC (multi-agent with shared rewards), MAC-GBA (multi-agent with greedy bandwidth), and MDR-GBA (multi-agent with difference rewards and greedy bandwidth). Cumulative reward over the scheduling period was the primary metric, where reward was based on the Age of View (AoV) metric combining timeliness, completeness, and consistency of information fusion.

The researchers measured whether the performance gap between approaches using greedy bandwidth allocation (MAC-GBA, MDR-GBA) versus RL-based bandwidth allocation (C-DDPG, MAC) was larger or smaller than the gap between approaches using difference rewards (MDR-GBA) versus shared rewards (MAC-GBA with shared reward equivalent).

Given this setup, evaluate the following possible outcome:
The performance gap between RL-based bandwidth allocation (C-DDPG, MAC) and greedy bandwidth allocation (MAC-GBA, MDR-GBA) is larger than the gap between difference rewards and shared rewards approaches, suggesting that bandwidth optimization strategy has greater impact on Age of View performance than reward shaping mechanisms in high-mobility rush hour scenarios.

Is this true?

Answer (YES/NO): YES